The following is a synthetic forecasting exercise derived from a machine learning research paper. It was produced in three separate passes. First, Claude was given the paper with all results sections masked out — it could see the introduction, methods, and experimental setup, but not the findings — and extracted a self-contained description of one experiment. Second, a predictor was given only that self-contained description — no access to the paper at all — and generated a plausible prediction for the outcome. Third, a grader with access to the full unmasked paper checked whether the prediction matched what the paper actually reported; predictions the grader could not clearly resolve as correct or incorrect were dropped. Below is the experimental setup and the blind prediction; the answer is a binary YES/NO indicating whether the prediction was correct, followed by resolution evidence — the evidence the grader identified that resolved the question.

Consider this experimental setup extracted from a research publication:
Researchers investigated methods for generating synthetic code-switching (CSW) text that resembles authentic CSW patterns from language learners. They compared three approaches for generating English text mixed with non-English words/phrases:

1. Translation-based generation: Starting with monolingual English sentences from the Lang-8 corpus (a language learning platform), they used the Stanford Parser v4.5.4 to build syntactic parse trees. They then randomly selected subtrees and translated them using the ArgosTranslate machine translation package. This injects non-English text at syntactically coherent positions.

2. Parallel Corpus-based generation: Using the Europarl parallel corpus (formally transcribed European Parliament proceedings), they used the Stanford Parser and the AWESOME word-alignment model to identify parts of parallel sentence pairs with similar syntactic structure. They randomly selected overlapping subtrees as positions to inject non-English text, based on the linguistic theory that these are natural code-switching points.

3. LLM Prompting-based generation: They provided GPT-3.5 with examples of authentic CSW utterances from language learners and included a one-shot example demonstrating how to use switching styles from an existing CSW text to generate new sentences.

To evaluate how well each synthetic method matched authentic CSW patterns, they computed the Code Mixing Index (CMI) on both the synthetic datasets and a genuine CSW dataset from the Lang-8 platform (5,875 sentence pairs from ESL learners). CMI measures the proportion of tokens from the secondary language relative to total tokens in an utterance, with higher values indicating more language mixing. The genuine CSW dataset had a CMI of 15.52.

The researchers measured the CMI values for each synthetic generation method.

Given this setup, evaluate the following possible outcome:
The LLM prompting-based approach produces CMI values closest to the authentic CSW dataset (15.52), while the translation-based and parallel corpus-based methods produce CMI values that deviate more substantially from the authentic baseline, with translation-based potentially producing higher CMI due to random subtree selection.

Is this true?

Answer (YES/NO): YES